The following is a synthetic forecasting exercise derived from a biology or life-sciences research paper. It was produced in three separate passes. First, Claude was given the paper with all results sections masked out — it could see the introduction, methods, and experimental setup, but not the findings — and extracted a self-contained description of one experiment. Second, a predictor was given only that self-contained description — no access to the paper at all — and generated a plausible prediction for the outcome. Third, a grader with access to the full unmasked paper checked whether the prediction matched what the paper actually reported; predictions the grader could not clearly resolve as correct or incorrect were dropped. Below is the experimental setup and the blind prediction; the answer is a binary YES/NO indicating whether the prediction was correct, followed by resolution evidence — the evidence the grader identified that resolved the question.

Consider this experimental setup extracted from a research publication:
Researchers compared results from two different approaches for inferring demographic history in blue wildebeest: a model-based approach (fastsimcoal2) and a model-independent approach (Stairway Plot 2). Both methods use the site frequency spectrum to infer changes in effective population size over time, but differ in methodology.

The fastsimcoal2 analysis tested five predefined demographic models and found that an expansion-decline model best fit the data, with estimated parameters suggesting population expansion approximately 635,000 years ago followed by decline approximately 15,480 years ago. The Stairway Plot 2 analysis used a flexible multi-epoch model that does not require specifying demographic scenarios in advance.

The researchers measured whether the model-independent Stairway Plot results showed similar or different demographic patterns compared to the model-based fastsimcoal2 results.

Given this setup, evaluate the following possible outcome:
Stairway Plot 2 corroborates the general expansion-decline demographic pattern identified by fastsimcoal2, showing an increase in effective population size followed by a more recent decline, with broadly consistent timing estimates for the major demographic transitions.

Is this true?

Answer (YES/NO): YES